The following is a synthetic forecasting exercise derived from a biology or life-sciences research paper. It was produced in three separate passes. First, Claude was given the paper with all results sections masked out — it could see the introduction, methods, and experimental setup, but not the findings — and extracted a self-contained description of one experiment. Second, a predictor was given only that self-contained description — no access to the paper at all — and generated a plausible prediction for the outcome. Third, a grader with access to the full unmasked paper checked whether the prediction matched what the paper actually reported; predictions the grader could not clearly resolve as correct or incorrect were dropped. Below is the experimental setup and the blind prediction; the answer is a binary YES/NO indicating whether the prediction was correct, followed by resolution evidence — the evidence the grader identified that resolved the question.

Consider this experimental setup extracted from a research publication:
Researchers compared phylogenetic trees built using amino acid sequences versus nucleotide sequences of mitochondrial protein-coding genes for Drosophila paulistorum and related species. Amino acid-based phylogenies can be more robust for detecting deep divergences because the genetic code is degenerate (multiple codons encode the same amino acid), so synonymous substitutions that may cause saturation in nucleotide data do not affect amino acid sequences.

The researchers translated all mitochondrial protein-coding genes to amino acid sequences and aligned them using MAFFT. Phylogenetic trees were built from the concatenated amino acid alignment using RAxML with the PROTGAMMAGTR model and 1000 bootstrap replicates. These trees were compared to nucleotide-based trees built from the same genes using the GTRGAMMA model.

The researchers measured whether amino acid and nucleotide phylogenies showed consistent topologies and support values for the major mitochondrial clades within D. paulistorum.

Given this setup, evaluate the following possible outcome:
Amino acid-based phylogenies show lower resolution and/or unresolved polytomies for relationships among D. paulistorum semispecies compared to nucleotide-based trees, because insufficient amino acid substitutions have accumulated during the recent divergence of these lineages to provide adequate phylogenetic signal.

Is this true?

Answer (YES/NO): NO